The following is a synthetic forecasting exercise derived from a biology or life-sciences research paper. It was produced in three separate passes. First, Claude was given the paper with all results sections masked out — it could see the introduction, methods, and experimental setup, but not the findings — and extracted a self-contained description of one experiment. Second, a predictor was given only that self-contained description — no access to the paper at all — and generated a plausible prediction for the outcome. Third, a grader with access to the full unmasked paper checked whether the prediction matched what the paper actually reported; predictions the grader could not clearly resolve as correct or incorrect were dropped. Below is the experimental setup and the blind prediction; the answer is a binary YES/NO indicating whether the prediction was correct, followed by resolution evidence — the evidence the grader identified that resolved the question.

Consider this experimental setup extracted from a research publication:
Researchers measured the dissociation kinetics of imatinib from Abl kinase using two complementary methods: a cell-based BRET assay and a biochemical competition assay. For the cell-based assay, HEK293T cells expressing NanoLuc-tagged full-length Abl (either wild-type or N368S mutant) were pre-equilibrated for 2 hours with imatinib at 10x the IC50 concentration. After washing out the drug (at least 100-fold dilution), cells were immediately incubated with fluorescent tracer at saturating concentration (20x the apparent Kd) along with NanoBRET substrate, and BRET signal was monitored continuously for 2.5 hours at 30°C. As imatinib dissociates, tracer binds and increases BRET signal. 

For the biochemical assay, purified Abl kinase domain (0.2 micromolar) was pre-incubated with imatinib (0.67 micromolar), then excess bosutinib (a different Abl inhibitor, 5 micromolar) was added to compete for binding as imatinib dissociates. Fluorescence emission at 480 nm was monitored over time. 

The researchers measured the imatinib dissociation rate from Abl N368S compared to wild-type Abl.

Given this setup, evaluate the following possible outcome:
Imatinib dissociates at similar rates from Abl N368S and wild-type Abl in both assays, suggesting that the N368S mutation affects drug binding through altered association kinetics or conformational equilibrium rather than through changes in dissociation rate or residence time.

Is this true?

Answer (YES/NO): NO